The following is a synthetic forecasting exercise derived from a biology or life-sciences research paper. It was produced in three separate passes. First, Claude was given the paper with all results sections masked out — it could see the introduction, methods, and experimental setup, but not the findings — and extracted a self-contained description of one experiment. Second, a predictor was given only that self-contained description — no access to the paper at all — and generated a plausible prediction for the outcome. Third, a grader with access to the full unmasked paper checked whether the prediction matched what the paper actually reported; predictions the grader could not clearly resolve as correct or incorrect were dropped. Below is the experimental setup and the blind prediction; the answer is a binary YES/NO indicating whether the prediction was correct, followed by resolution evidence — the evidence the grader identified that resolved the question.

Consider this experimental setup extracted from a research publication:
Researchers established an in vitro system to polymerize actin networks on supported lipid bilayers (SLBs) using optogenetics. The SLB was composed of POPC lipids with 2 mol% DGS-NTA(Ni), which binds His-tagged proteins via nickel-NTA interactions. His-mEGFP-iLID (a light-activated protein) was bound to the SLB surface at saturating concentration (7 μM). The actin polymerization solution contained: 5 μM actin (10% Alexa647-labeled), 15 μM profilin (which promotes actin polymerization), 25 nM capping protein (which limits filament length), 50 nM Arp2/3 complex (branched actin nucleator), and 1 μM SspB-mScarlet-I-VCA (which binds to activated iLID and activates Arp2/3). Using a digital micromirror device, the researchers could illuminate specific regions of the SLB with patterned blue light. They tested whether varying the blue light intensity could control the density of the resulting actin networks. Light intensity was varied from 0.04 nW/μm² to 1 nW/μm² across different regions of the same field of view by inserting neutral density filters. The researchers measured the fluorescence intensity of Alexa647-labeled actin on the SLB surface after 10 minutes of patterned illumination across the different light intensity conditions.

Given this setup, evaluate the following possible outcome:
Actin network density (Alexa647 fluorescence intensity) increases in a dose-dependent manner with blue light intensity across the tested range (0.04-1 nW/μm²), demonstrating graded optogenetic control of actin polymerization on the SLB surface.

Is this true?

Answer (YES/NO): NO